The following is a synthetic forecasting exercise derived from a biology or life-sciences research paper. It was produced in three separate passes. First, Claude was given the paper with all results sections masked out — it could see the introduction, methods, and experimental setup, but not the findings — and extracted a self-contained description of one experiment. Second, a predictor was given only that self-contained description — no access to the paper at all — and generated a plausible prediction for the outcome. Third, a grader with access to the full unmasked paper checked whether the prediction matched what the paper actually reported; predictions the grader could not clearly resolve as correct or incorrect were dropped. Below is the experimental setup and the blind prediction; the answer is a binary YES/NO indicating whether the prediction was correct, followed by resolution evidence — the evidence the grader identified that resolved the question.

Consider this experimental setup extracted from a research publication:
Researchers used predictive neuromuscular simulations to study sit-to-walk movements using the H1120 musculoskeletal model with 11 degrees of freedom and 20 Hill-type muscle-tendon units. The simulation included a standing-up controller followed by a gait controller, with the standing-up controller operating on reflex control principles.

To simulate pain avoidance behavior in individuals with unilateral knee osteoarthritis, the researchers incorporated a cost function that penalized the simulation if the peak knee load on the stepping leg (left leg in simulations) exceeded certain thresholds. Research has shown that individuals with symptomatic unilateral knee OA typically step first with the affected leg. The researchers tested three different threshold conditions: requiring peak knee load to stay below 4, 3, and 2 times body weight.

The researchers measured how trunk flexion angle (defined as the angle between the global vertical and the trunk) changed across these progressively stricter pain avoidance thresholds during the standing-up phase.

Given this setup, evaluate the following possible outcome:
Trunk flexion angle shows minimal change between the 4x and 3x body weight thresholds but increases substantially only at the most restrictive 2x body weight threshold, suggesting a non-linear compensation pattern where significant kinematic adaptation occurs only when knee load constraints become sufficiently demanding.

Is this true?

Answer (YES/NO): NO